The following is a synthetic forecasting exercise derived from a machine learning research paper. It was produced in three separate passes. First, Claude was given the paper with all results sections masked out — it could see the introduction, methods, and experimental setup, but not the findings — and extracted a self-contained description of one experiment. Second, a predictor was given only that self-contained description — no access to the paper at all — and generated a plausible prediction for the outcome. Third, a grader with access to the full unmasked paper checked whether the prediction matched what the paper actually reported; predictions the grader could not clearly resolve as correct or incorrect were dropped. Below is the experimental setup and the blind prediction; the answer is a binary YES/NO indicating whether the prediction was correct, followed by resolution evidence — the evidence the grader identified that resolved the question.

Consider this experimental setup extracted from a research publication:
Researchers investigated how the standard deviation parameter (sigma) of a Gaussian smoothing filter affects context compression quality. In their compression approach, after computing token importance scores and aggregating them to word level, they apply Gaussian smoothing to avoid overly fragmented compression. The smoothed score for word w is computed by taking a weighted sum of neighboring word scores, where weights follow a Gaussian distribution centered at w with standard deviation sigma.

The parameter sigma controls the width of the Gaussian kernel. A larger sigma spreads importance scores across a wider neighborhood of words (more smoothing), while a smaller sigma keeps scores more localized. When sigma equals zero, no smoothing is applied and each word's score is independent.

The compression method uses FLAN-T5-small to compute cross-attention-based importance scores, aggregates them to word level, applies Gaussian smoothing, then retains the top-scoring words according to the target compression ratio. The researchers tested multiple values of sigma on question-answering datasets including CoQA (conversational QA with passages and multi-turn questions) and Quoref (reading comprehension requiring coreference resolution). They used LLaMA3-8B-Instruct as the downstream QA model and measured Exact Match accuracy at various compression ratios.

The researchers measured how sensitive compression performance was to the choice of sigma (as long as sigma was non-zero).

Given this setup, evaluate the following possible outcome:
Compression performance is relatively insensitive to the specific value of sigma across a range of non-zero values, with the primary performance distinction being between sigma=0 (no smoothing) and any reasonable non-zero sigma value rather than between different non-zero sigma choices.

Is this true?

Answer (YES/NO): YES